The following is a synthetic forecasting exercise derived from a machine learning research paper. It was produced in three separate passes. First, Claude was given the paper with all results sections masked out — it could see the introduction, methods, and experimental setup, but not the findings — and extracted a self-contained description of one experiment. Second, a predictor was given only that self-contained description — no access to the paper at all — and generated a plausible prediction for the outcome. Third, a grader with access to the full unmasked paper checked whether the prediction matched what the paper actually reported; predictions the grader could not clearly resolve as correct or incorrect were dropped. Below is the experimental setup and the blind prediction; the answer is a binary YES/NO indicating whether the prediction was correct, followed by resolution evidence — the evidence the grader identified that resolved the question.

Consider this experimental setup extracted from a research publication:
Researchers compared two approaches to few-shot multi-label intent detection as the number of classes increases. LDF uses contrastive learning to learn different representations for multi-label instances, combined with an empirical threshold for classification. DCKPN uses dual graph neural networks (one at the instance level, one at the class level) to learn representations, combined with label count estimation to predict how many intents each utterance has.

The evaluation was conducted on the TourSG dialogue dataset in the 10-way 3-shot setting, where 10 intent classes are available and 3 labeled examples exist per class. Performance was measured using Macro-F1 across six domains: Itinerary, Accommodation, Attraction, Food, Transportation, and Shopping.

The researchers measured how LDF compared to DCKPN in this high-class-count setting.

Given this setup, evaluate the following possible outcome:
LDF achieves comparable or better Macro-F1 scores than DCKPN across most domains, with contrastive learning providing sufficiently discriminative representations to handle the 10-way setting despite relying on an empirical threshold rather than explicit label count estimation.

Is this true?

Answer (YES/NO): YES